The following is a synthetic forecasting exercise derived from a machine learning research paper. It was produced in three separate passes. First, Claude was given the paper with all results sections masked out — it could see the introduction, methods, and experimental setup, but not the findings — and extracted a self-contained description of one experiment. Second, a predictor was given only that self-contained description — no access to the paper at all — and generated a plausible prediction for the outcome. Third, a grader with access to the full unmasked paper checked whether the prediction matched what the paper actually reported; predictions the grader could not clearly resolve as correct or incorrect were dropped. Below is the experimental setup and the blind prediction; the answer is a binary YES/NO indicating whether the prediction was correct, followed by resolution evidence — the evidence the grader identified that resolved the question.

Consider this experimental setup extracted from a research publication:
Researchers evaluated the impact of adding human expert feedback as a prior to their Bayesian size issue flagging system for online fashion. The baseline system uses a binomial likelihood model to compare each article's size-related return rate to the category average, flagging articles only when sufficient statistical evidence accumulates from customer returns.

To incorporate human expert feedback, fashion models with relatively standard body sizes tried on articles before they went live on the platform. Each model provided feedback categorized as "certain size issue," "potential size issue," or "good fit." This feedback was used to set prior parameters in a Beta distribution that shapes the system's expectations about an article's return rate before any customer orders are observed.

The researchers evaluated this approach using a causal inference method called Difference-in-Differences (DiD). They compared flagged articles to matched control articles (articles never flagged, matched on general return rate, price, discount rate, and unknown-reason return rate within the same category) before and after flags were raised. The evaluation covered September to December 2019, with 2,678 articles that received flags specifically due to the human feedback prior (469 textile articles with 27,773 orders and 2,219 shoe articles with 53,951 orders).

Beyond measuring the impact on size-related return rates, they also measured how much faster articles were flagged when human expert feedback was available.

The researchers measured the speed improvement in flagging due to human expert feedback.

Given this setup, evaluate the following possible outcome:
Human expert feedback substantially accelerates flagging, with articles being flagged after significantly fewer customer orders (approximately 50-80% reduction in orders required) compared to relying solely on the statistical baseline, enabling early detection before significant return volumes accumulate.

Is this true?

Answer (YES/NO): NO